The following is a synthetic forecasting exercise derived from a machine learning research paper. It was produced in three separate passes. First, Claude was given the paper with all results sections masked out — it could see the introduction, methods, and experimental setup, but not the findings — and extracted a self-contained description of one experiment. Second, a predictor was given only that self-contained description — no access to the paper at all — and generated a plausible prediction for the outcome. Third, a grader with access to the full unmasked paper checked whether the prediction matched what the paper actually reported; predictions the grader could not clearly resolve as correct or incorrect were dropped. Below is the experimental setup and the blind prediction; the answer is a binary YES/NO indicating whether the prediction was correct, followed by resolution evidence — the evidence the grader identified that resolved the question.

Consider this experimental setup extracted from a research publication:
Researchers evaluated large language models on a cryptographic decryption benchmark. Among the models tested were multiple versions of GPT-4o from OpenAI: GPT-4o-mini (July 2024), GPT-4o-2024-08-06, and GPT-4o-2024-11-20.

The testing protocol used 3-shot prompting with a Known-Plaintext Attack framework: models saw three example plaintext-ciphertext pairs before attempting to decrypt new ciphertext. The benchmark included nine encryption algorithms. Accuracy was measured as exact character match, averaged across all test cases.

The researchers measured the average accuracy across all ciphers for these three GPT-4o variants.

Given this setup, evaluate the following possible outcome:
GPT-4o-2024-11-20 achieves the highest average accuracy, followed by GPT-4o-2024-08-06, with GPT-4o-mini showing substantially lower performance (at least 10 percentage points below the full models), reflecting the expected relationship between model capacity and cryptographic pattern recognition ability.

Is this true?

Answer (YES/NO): NO